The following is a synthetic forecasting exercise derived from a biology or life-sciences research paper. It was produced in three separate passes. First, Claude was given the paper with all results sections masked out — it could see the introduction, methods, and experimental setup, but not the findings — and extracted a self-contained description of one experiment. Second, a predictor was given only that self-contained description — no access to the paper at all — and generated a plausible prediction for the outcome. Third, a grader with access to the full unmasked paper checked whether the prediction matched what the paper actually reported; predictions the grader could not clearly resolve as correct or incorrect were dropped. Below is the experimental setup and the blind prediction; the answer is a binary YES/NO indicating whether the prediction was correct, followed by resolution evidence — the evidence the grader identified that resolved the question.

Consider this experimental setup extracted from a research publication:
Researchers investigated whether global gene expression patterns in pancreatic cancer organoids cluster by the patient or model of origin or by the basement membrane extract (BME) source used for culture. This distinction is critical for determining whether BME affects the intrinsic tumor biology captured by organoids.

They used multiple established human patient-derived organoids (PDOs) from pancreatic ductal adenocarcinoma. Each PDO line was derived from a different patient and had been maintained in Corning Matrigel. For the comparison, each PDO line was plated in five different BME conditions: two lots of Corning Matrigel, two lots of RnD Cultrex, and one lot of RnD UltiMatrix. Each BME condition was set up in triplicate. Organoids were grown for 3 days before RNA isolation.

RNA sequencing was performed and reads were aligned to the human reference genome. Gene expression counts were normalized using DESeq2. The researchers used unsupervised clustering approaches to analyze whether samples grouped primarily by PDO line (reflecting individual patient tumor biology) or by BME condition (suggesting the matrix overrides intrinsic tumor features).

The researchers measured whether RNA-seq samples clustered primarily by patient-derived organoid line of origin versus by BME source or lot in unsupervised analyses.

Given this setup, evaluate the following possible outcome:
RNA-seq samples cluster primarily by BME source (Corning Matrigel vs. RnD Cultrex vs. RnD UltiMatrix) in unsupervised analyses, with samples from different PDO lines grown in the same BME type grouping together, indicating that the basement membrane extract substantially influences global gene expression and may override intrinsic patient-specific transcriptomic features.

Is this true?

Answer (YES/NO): NO